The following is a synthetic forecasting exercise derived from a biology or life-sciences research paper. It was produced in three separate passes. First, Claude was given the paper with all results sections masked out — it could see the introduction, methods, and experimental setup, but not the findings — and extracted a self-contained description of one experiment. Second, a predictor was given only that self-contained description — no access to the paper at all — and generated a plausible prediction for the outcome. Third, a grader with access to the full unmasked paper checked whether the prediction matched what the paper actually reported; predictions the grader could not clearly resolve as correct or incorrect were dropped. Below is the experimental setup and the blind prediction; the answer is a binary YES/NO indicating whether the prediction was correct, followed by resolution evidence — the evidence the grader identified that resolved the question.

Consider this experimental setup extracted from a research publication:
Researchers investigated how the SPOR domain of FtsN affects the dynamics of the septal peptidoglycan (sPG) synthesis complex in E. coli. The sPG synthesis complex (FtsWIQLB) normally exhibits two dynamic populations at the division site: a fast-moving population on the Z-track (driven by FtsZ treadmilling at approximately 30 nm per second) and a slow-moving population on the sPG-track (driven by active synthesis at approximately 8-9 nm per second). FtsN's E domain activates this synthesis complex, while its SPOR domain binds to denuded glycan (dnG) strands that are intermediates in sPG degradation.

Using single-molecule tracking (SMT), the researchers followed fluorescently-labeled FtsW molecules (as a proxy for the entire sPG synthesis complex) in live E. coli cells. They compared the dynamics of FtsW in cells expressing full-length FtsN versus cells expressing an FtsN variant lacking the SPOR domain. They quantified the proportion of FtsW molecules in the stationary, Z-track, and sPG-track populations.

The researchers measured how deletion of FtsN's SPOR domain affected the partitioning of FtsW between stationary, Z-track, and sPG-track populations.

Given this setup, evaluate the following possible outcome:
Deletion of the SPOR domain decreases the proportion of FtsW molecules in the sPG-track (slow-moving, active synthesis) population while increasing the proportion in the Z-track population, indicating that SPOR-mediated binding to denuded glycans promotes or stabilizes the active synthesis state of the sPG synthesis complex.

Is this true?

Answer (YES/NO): YES